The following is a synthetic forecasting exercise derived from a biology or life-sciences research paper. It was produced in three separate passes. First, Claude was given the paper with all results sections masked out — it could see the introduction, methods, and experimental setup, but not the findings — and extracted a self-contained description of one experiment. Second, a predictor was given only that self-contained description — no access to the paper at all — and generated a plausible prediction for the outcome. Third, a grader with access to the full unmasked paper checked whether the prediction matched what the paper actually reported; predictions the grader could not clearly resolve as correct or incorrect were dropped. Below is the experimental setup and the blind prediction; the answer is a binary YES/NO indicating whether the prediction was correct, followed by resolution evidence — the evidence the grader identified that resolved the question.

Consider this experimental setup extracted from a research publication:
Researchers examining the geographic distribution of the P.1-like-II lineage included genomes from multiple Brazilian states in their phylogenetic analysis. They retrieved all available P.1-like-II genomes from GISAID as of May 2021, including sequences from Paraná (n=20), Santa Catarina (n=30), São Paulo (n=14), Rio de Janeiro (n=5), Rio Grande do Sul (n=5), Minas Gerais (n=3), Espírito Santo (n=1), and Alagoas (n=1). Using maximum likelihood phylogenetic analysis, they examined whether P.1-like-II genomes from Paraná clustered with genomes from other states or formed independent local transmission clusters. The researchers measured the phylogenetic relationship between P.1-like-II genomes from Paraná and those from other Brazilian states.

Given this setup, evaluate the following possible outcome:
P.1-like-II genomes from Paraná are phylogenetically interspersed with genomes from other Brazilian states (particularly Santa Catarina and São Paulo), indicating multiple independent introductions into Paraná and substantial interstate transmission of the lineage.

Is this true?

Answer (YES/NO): NO